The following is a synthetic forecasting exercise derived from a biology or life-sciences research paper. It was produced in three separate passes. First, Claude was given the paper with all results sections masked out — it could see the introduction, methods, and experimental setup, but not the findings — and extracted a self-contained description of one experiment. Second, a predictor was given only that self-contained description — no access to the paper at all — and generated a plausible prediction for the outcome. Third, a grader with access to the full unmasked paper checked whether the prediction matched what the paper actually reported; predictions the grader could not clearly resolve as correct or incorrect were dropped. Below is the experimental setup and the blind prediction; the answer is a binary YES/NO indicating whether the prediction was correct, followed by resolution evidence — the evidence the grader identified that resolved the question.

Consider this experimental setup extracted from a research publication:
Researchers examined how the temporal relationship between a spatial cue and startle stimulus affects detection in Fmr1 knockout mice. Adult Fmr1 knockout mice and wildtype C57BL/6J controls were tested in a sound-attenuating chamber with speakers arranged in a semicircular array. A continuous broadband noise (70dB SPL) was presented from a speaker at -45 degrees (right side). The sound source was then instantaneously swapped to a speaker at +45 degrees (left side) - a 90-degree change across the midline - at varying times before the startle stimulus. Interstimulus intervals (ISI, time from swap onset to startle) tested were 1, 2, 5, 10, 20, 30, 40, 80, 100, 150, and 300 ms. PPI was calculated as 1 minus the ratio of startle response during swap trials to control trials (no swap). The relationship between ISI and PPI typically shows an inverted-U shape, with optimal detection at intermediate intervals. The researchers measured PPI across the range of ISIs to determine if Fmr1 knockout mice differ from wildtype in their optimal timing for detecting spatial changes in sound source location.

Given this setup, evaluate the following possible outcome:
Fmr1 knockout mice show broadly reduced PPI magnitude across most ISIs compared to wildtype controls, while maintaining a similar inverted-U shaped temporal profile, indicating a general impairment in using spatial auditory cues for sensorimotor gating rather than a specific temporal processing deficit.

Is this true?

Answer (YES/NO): NO